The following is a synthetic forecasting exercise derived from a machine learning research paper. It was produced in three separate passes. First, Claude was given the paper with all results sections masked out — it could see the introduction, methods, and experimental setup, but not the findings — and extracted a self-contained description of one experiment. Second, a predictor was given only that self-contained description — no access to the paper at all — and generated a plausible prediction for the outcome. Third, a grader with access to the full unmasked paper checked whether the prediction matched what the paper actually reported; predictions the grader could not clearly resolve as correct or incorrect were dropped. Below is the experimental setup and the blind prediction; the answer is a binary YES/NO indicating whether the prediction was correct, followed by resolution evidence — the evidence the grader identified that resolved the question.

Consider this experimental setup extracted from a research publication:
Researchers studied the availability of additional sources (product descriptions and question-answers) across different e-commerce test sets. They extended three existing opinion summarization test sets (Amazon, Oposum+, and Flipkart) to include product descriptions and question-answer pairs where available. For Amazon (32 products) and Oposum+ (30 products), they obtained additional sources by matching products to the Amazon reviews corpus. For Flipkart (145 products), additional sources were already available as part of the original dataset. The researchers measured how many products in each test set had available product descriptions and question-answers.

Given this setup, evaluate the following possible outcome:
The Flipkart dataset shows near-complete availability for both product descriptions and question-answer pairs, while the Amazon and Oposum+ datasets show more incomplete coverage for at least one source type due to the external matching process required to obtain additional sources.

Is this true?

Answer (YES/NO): YES